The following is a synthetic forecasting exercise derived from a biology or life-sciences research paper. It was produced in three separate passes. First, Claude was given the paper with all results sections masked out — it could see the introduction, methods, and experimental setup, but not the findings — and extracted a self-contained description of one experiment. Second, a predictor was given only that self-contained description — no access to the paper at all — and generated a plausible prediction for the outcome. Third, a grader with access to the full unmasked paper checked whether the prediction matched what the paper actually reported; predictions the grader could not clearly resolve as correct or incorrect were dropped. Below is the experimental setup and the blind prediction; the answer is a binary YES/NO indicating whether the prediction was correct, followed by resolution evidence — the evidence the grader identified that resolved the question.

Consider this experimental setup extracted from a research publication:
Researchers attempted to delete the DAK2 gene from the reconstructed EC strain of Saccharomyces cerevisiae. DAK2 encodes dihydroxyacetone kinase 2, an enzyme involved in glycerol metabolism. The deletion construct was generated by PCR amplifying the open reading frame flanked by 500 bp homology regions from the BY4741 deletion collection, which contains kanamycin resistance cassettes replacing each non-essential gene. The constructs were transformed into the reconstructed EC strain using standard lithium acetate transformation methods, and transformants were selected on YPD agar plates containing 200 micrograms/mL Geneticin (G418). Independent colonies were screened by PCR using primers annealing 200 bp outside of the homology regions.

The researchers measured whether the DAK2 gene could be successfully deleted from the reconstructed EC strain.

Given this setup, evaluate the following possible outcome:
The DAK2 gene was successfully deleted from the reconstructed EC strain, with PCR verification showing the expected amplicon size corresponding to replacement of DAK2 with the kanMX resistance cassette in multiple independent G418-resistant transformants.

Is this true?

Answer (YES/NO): NO